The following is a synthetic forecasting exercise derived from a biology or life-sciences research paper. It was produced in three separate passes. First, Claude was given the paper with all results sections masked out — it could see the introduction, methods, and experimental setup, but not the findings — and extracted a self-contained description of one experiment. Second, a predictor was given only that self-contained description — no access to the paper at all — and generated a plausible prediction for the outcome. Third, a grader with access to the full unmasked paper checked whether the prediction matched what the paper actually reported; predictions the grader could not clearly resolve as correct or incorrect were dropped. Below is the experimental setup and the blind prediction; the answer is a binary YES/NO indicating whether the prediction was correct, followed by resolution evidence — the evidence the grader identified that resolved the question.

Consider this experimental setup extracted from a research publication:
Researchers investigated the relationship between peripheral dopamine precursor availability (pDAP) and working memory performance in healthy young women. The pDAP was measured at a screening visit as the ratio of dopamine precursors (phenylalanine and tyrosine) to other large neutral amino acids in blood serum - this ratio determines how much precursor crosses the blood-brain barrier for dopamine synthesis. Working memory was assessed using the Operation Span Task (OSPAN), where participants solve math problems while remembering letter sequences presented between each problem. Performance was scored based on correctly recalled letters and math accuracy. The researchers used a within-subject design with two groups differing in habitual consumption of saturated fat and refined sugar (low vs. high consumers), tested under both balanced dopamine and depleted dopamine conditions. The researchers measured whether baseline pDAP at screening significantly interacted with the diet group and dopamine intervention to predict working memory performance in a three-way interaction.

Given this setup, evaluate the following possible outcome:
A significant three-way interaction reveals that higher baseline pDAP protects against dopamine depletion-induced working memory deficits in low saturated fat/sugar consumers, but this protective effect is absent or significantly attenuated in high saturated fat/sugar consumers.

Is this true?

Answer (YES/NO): NO